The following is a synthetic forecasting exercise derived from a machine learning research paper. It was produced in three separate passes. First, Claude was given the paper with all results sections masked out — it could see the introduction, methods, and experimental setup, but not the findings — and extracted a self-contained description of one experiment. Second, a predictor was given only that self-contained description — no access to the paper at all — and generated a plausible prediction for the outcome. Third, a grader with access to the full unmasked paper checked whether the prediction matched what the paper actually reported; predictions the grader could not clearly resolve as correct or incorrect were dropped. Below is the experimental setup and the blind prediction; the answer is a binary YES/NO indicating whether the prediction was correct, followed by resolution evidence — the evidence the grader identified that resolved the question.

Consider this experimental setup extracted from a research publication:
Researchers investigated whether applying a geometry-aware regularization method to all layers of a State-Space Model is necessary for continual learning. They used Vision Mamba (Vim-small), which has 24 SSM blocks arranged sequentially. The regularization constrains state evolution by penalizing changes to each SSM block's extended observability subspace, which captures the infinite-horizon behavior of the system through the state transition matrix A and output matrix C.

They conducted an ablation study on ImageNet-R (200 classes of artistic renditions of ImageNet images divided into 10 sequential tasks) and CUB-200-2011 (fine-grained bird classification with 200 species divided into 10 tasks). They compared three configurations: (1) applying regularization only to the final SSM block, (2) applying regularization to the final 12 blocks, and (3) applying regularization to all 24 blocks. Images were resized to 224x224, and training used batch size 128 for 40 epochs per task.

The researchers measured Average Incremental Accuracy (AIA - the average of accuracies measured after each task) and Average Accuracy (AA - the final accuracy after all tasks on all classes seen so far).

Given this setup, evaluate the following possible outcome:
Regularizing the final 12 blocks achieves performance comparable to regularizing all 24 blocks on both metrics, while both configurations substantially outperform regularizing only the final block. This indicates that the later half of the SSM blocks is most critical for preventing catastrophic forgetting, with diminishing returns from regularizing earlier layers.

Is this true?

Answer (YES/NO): NO